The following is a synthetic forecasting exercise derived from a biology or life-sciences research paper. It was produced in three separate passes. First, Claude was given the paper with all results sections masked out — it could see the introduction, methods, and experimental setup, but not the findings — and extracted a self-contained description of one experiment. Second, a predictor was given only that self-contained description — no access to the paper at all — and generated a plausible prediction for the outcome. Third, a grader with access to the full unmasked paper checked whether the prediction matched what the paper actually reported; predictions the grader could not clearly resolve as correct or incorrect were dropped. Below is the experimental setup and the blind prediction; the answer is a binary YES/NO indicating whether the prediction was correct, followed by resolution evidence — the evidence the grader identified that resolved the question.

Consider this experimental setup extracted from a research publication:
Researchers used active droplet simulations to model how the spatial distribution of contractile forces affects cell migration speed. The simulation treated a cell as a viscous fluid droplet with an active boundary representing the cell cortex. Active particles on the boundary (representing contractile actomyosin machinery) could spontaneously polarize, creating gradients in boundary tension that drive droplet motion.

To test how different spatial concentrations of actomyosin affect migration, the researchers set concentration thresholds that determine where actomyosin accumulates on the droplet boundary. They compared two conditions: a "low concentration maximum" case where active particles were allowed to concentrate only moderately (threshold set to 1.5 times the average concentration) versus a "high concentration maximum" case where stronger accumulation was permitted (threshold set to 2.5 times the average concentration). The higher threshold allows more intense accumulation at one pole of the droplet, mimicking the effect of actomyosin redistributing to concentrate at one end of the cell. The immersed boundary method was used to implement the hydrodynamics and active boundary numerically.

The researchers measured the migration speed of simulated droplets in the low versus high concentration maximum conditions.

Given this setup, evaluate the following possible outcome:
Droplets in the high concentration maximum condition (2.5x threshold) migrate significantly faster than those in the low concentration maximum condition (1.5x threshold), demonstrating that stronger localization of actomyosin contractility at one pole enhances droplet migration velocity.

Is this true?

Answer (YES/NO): YES